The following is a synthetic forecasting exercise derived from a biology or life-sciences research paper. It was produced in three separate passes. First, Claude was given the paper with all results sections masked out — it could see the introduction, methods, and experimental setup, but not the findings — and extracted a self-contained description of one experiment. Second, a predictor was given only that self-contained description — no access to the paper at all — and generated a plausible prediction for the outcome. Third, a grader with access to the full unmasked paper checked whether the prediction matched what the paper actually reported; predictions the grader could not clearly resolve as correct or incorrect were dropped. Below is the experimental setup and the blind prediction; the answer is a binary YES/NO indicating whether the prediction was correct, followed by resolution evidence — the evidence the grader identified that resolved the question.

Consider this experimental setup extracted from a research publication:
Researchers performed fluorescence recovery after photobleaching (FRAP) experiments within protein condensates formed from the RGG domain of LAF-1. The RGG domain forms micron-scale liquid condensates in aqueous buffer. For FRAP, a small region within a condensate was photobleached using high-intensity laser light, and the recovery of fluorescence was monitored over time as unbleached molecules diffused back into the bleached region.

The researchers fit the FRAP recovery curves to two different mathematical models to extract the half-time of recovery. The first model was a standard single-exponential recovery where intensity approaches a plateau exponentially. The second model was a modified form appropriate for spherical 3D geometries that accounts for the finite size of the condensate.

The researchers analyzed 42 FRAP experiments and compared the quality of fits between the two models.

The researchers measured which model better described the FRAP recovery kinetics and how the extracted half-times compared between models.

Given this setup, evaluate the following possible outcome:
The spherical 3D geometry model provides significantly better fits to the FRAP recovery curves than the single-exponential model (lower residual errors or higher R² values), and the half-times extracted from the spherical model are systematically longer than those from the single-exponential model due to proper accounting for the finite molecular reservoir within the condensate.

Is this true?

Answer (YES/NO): NO